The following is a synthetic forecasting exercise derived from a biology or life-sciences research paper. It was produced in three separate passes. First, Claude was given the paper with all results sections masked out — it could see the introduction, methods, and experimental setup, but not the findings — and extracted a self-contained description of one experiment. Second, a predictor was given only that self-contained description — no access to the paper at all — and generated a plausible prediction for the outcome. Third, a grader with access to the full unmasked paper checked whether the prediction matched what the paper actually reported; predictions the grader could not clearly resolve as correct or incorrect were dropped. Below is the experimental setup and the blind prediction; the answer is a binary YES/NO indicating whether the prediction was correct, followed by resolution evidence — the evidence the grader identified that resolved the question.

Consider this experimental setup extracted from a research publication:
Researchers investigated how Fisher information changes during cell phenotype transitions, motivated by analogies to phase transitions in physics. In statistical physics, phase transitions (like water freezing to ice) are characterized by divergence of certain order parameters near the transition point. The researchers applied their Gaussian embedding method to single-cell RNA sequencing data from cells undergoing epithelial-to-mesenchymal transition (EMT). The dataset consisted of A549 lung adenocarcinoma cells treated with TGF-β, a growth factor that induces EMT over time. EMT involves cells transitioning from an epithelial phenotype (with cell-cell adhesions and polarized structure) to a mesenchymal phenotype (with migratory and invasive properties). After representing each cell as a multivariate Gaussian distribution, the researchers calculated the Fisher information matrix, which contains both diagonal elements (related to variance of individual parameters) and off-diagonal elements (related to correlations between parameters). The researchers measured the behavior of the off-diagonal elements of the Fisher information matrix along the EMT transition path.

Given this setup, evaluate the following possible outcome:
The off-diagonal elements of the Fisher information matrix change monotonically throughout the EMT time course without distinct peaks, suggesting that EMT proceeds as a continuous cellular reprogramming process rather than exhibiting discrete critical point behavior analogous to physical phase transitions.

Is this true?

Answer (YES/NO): YES